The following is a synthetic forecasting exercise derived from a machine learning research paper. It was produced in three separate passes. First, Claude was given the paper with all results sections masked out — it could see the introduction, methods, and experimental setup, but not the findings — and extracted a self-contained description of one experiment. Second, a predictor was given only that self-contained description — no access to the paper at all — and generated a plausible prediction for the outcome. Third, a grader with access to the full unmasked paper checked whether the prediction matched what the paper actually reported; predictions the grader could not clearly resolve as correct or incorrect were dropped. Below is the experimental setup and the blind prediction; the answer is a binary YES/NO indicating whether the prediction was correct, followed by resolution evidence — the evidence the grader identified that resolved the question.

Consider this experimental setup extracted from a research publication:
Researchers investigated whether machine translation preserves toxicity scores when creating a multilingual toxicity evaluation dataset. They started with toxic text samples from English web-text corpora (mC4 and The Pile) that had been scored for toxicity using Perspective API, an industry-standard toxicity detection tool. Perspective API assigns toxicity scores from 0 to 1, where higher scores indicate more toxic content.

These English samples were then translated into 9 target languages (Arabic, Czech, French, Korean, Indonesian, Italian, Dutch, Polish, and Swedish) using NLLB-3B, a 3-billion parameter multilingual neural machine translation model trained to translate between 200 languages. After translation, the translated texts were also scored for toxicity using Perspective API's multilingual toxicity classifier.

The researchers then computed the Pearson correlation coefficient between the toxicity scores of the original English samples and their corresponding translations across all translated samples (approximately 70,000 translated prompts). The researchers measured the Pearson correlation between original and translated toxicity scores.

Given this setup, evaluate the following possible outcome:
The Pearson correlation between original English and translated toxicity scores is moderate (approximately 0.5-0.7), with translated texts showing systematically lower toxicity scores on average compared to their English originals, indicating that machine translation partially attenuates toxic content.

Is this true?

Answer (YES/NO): NO